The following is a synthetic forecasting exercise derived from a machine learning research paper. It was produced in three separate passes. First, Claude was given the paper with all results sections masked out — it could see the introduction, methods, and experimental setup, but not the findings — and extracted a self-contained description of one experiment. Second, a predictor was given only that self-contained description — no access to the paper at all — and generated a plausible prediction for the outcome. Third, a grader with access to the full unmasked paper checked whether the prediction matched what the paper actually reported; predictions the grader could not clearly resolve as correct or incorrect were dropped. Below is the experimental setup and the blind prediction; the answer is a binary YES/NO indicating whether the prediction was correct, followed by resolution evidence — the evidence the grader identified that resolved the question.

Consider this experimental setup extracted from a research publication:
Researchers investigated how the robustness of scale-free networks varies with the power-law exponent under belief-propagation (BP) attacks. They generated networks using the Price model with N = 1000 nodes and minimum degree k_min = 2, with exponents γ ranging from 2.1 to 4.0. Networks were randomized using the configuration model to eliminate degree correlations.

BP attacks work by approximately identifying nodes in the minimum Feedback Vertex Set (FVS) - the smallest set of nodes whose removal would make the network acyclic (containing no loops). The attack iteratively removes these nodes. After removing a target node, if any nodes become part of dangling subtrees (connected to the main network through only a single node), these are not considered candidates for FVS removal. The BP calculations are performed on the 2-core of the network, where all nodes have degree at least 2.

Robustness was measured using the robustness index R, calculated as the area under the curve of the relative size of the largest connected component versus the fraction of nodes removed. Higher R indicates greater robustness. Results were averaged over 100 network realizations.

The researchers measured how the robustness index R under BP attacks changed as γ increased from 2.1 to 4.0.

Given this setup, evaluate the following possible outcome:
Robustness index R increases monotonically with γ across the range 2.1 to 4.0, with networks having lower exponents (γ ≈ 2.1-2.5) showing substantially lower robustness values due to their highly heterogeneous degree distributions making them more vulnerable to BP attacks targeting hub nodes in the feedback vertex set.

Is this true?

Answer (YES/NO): YES